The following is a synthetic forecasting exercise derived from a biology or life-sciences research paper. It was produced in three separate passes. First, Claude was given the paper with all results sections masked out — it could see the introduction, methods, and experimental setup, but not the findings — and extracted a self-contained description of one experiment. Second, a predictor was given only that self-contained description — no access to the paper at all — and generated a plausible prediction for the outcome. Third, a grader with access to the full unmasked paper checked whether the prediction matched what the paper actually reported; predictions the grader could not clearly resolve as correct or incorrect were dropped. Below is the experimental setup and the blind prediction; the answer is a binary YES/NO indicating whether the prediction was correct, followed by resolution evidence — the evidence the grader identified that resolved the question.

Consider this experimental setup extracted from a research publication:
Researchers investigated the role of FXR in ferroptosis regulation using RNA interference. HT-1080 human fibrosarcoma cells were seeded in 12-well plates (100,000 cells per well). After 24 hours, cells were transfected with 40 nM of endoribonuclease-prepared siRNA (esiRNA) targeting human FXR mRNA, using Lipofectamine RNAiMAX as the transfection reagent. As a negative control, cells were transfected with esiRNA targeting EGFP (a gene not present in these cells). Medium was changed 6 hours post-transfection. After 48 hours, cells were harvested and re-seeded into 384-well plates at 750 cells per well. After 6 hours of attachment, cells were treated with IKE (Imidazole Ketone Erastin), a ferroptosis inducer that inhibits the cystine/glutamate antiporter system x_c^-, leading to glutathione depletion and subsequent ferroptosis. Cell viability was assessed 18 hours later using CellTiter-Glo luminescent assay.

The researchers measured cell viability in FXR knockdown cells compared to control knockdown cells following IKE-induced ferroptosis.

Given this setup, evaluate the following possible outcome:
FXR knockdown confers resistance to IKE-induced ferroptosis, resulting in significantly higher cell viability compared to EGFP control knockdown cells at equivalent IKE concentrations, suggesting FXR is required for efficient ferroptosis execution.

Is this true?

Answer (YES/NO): NO